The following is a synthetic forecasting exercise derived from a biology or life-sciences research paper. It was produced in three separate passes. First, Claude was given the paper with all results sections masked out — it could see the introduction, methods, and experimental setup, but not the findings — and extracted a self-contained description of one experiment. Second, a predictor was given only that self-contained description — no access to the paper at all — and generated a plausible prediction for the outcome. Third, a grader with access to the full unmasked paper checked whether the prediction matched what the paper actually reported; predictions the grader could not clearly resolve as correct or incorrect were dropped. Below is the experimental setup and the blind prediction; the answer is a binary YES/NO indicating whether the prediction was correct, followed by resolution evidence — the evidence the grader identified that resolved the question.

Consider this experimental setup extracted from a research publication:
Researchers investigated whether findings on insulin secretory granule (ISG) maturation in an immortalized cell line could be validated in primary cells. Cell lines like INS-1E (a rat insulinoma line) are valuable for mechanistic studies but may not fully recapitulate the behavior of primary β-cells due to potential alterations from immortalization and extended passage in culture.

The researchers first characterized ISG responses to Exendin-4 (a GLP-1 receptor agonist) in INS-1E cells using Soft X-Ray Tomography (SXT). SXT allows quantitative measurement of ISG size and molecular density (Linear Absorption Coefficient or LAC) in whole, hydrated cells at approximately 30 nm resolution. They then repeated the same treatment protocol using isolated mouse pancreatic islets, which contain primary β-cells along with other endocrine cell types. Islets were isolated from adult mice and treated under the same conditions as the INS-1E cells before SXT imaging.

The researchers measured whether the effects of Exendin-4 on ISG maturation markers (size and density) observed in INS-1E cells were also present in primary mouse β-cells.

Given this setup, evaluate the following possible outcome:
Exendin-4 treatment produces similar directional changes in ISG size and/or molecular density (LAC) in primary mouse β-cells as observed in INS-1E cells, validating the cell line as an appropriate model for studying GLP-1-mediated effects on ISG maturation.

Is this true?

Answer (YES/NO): YES